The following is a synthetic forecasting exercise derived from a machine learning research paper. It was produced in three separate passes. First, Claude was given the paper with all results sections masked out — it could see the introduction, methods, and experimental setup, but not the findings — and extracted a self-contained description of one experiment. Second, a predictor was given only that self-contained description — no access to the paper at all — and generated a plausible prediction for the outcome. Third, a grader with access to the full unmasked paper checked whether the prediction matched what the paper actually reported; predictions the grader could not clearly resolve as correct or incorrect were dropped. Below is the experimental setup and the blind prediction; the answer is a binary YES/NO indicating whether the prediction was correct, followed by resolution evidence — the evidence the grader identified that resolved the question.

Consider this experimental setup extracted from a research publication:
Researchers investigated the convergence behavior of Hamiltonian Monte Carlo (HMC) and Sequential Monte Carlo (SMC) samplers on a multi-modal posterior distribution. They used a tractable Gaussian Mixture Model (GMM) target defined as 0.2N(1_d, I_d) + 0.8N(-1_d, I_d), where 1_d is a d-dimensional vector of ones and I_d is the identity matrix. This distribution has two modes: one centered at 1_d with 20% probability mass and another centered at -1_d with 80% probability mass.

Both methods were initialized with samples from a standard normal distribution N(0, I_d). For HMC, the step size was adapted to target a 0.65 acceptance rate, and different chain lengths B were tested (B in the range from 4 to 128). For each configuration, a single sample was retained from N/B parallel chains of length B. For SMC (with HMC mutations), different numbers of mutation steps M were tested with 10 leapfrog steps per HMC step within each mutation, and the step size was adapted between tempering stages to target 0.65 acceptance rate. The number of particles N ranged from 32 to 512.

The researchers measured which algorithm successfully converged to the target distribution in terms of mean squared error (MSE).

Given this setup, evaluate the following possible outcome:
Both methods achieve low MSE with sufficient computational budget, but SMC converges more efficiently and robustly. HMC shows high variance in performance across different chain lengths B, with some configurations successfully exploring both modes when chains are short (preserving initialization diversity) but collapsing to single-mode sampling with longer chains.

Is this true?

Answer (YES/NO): NO